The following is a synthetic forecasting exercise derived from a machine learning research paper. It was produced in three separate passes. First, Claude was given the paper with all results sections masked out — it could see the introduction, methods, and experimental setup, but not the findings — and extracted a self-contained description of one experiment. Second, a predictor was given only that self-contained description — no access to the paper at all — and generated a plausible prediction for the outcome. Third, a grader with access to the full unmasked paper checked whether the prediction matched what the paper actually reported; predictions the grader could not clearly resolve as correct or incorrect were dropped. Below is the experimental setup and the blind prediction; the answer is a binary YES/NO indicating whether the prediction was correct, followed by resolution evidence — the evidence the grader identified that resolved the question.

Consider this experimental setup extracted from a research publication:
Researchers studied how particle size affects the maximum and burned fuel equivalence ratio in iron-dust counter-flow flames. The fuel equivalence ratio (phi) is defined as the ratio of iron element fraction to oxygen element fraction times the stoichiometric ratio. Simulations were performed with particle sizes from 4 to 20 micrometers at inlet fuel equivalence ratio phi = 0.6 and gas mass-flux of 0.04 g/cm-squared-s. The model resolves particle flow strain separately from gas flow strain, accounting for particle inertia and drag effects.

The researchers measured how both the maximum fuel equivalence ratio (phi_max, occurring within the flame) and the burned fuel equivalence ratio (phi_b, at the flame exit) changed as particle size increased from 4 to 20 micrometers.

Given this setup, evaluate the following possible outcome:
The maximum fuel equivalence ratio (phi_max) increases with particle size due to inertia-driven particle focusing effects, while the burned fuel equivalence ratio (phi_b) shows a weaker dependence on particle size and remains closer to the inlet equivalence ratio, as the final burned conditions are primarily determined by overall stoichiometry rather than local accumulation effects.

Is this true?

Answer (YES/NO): NO